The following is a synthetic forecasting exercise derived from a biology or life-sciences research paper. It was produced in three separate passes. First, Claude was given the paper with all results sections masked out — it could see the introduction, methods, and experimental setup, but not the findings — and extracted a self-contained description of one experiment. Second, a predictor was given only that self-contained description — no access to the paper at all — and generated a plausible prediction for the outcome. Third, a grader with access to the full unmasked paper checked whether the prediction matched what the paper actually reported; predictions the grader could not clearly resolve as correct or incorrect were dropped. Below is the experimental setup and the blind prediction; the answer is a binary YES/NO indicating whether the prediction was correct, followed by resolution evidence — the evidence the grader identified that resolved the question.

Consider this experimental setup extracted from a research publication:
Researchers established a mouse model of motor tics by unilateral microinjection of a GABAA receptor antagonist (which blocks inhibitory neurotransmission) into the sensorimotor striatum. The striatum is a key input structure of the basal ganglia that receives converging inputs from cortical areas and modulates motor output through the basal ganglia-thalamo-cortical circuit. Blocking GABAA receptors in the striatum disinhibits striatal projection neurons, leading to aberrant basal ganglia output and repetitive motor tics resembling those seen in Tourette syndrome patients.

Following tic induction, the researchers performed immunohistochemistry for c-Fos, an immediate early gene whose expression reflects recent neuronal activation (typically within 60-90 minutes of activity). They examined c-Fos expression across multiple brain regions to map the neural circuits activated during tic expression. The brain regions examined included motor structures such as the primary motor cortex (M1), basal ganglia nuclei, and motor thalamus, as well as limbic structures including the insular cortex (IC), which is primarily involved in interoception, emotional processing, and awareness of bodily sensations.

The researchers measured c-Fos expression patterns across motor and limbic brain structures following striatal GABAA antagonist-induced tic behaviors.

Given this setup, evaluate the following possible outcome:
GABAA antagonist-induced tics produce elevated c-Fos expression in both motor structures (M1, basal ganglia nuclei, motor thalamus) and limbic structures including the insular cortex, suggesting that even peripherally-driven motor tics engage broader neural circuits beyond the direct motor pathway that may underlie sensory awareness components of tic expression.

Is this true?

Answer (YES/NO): YES